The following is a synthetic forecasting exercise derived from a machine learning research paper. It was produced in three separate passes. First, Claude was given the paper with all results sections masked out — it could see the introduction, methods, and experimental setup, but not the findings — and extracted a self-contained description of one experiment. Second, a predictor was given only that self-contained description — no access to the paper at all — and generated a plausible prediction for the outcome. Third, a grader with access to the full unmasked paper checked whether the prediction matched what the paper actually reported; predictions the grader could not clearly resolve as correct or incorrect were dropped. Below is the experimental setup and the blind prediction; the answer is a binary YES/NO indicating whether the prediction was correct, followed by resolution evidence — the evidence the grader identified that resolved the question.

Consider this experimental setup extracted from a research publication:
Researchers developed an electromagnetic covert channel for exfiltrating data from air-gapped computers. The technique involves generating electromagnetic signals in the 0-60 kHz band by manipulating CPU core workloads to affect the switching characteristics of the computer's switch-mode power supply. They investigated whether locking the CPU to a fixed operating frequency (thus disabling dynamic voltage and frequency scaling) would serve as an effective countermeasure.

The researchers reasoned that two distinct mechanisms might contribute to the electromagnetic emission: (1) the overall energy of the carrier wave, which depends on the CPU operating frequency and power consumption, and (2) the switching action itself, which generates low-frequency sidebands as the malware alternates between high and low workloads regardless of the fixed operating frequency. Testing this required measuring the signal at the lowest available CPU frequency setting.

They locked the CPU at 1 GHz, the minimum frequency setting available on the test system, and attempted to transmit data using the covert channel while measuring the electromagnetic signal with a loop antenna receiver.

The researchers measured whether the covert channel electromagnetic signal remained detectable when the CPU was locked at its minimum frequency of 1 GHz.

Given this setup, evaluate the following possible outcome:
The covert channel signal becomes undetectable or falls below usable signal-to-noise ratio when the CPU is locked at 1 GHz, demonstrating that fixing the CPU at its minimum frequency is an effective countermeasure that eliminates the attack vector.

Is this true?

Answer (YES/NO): NO